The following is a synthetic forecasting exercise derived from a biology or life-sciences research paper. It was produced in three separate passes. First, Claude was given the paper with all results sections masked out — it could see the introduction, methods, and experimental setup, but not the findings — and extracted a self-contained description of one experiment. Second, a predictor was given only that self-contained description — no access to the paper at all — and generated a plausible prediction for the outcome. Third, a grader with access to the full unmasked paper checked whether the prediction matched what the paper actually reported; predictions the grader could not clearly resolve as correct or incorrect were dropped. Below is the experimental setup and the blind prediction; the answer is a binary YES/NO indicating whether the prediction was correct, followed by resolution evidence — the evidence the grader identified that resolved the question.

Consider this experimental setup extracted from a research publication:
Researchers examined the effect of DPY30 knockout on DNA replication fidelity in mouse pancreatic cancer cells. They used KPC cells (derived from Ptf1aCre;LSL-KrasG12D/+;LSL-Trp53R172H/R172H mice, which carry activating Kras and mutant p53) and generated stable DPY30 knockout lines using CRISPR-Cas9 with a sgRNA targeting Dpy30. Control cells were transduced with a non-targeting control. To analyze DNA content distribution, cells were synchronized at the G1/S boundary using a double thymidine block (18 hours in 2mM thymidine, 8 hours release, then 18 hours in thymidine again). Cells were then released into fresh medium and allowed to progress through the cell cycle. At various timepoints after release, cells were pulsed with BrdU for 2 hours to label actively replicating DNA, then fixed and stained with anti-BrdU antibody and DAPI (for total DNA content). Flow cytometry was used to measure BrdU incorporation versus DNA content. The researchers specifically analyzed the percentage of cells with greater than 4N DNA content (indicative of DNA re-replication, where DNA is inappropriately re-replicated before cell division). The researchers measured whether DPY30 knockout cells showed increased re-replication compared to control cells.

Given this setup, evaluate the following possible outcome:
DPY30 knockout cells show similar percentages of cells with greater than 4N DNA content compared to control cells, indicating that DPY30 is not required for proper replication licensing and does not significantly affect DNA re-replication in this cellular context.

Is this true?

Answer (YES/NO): NO